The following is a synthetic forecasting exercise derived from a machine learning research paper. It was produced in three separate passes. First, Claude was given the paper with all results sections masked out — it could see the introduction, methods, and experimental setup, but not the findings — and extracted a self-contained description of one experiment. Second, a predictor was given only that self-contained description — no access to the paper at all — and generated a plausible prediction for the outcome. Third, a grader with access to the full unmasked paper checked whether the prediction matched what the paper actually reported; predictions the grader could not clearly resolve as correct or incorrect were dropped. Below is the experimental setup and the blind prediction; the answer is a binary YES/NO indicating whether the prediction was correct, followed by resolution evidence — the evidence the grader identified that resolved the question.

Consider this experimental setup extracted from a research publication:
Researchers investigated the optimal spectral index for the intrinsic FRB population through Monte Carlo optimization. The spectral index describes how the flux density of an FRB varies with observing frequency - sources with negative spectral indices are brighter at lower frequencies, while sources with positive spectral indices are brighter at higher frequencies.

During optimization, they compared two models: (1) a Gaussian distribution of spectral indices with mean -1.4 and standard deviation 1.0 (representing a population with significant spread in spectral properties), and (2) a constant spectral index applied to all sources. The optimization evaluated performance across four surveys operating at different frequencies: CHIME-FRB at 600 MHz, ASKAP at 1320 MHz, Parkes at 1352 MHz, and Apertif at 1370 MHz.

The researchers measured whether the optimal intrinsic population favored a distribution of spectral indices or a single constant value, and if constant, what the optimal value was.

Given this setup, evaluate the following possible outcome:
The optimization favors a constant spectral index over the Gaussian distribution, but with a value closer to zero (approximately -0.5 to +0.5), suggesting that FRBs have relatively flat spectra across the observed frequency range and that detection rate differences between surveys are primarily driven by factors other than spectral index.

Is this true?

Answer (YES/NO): YES